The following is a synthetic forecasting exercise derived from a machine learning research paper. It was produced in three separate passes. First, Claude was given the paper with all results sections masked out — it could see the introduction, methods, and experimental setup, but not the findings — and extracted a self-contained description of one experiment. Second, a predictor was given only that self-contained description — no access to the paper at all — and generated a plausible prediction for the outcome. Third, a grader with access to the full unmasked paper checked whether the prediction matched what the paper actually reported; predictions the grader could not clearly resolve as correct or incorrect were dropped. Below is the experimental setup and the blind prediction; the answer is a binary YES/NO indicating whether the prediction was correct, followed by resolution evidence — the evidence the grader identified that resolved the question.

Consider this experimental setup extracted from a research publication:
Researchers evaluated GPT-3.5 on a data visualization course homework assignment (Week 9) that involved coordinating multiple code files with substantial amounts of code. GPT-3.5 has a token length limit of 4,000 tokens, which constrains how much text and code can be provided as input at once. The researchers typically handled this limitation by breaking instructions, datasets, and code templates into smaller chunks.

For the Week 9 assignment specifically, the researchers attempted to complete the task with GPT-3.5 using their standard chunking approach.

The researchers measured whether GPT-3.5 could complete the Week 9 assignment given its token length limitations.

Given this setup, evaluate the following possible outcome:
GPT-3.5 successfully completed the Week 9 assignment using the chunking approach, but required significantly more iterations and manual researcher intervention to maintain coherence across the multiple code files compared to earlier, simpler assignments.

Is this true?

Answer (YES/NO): NO